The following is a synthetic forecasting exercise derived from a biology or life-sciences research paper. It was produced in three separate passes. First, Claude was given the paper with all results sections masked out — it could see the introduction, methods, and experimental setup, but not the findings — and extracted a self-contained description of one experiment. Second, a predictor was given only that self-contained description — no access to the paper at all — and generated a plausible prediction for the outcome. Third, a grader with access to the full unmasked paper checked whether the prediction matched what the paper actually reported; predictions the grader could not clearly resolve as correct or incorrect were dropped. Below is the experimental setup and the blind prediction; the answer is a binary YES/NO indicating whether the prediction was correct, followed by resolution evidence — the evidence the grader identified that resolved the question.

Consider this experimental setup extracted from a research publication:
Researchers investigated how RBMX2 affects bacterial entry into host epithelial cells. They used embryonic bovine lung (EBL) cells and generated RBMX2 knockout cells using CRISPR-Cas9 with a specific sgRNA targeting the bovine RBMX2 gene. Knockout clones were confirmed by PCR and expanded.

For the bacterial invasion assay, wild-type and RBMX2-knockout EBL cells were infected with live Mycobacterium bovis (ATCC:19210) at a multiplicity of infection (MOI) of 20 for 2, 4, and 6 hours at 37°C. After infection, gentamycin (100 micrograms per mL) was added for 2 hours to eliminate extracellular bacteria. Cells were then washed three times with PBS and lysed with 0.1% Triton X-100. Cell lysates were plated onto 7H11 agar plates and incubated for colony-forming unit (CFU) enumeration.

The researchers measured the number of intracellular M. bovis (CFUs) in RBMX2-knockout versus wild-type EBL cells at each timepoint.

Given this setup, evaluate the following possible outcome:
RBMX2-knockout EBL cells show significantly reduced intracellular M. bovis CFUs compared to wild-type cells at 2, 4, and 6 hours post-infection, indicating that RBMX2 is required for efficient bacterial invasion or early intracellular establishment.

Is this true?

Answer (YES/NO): YES